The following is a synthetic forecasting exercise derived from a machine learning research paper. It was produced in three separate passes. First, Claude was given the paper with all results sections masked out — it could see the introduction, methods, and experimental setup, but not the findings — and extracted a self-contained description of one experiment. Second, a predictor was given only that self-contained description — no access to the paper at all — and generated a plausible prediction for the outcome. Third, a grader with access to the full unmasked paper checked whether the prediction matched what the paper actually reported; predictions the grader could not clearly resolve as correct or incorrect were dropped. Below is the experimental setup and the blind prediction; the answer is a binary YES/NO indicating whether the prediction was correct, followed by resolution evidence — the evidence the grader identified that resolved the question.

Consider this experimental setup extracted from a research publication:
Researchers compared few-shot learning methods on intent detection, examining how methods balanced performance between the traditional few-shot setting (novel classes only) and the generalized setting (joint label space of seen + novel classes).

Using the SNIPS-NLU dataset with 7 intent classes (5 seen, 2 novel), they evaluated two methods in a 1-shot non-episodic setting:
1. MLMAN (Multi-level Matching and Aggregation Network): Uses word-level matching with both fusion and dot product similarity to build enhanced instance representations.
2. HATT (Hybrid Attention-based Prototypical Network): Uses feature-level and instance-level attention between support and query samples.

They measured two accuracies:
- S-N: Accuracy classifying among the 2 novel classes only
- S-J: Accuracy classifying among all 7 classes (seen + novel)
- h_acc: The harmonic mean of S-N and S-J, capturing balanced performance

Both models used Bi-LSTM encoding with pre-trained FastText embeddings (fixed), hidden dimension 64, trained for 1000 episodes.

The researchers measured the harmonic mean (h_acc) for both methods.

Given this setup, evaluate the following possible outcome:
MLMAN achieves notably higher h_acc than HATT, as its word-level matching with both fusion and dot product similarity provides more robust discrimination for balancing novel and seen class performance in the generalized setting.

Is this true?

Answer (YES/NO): YES